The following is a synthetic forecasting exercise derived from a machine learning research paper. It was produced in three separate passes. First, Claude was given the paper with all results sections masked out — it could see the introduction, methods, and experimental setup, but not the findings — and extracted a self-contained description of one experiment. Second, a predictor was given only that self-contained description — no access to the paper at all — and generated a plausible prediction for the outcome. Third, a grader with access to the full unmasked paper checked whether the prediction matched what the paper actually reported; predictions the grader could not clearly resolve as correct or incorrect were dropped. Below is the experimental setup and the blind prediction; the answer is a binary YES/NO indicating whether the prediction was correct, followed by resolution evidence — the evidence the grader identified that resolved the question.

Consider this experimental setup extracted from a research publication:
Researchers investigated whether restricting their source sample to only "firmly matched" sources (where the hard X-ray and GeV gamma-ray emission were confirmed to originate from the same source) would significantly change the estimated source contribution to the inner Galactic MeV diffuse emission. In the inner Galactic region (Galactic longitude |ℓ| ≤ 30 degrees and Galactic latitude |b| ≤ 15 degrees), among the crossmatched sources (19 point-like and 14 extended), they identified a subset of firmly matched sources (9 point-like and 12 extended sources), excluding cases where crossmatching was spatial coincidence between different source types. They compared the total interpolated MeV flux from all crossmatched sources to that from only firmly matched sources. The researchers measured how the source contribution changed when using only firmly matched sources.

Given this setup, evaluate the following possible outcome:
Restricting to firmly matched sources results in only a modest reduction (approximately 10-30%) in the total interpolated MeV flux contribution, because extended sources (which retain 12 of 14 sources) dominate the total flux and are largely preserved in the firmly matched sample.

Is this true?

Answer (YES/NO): NO